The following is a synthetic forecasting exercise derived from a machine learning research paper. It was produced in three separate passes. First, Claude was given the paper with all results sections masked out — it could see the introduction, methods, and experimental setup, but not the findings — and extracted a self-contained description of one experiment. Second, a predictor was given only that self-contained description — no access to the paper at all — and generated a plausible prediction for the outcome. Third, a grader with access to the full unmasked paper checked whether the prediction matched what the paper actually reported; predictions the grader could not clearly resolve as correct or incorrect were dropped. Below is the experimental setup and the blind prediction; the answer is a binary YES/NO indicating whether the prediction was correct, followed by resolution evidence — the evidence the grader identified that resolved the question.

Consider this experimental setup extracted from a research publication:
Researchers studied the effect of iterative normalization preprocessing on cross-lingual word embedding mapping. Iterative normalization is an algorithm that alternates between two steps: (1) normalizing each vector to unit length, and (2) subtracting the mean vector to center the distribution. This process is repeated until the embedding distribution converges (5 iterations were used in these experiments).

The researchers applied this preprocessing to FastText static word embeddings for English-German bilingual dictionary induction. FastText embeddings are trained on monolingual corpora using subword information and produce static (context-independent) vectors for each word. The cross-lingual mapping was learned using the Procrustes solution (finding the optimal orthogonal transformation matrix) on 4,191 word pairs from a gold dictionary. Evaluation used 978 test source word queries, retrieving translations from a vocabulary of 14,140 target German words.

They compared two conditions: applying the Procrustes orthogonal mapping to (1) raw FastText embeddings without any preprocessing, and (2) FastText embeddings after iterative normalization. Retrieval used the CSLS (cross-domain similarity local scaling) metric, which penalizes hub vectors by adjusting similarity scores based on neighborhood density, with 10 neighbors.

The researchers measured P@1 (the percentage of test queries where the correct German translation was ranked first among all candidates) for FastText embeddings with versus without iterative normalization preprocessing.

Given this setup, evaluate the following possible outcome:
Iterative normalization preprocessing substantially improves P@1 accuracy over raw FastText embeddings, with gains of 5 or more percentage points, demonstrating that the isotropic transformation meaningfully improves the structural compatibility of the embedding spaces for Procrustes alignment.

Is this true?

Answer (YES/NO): NO